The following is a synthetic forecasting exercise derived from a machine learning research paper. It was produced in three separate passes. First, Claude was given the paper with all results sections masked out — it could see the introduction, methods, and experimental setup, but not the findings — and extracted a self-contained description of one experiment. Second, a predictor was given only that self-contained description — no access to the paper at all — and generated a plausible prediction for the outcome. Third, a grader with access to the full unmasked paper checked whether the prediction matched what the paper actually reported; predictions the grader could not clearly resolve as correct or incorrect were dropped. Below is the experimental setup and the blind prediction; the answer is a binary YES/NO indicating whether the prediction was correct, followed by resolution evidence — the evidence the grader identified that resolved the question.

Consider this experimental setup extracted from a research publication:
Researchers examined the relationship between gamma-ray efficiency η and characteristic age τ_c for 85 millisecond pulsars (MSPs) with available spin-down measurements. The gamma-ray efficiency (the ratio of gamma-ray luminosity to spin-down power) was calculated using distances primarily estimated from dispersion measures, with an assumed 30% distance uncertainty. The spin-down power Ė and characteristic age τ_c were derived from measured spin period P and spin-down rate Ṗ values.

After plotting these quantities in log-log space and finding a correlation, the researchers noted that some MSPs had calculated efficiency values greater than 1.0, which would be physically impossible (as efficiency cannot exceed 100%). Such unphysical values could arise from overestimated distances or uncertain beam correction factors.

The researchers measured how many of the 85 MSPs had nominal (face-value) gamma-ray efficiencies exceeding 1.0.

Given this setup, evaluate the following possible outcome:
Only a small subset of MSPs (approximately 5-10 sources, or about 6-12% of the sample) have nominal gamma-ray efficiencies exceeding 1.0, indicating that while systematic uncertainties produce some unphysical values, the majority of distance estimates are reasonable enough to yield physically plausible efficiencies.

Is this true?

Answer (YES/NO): NO